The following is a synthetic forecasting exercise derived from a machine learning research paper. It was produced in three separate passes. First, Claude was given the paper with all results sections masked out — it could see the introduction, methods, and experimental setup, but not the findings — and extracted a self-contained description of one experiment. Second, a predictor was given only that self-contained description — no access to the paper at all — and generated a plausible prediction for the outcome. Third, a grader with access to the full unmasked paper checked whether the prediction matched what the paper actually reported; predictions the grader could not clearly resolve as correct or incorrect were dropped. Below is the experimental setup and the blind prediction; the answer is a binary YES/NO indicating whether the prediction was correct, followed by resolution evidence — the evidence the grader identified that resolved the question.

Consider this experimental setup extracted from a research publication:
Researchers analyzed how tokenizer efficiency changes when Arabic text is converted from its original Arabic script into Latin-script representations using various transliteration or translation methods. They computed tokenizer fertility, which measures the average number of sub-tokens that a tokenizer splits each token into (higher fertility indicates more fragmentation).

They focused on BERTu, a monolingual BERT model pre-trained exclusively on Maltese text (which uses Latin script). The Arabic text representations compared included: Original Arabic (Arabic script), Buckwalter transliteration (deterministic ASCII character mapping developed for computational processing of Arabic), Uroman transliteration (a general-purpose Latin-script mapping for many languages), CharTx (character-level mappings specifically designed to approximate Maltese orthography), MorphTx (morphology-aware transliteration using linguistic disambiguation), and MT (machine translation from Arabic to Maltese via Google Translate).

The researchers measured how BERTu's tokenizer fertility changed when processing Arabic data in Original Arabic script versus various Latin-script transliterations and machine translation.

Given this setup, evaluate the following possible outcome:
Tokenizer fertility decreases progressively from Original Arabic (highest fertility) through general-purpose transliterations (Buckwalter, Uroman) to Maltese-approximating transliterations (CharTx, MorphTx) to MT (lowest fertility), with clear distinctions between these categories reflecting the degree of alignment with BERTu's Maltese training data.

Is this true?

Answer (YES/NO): YES